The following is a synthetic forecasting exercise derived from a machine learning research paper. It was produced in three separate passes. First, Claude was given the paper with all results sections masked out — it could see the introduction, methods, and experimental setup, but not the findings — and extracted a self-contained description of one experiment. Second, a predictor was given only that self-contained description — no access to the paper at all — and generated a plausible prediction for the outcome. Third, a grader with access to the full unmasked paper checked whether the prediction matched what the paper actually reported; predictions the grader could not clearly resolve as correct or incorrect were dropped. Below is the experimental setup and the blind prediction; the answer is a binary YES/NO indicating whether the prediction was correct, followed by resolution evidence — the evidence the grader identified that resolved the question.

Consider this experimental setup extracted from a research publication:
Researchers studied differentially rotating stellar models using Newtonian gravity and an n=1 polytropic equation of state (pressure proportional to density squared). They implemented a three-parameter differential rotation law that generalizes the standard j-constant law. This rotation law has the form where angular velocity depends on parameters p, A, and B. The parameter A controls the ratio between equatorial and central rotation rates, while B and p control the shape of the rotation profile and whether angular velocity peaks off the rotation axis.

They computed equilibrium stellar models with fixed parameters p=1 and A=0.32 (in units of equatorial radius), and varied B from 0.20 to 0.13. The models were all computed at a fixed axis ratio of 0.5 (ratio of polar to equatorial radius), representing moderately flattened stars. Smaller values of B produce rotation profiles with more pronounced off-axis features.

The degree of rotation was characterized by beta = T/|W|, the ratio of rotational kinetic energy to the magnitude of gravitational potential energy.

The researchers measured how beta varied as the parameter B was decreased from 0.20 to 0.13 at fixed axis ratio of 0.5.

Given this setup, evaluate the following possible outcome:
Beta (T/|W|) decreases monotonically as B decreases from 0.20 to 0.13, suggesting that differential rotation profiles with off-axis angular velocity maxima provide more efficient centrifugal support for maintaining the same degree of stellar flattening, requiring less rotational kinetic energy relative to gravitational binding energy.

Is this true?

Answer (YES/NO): YES